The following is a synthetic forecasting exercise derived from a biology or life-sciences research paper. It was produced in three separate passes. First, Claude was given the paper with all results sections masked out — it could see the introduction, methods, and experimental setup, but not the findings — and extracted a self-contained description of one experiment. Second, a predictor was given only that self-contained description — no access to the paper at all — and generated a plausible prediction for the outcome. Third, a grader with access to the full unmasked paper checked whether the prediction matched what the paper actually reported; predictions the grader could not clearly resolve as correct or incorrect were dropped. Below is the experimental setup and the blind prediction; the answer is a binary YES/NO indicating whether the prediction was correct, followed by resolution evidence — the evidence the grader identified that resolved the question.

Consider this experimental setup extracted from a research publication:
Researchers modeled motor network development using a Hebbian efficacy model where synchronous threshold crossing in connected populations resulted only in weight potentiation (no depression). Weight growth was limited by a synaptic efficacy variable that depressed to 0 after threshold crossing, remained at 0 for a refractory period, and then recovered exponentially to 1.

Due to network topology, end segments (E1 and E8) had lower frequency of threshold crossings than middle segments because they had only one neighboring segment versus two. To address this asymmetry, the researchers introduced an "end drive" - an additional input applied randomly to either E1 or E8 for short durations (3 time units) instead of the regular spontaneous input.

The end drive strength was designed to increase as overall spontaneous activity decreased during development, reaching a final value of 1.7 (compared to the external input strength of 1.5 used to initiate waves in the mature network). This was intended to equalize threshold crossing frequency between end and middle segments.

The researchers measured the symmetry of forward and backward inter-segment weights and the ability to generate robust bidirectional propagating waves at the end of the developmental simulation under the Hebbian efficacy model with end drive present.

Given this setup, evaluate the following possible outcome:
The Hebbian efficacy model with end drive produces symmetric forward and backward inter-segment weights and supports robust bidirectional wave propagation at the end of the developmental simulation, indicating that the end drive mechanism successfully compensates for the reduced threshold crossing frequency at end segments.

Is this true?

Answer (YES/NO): NO